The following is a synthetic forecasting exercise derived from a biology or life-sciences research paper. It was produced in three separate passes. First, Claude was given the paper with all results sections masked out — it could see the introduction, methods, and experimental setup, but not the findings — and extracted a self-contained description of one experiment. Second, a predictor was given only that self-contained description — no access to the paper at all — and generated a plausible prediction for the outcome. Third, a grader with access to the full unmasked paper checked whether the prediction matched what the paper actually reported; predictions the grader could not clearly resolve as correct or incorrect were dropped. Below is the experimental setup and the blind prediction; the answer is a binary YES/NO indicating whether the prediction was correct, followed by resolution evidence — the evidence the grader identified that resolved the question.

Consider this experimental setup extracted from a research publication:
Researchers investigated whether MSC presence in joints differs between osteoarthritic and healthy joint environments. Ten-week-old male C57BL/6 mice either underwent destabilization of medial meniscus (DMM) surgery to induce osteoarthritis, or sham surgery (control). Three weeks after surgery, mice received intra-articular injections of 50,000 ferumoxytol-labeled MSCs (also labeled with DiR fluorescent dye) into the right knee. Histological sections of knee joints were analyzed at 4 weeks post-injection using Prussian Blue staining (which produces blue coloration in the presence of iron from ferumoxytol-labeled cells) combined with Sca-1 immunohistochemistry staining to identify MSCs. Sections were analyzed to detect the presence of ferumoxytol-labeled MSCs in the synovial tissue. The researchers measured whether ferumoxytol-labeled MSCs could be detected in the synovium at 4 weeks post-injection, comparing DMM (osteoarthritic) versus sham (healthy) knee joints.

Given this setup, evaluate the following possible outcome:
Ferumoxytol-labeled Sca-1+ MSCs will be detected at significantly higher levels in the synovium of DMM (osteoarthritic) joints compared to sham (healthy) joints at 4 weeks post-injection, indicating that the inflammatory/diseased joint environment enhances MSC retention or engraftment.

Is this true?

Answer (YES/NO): YES